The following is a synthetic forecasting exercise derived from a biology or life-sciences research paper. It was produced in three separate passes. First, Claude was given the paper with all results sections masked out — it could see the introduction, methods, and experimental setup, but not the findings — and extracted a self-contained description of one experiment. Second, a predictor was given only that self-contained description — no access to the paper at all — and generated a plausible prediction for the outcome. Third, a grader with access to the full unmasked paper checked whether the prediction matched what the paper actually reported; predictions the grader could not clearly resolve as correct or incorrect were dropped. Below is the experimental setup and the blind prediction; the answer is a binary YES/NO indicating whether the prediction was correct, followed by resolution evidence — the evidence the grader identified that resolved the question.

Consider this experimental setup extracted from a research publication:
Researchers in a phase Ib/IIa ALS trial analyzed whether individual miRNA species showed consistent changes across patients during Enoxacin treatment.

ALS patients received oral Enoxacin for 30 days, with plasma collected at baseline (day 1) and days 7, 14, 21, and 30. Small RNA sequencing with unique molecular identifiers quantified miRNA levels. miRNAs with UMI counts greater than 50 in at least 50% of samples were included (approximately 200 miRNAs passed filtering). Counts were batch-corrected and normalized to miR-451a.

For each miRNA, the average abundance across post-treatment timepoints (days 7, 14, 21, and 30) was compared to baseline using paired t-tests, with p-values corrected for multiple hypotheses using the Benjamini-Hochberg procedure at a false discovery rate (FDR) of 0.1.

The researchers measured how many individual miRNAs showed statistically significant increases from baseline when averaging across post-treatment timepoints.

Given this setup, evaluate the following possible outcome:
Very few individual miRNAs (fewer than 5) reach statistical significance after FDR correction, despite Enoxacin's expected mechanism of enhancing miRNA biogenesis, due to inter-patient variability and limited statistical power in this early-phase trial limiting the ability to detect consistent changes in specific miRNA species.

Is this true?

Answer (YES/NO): NO